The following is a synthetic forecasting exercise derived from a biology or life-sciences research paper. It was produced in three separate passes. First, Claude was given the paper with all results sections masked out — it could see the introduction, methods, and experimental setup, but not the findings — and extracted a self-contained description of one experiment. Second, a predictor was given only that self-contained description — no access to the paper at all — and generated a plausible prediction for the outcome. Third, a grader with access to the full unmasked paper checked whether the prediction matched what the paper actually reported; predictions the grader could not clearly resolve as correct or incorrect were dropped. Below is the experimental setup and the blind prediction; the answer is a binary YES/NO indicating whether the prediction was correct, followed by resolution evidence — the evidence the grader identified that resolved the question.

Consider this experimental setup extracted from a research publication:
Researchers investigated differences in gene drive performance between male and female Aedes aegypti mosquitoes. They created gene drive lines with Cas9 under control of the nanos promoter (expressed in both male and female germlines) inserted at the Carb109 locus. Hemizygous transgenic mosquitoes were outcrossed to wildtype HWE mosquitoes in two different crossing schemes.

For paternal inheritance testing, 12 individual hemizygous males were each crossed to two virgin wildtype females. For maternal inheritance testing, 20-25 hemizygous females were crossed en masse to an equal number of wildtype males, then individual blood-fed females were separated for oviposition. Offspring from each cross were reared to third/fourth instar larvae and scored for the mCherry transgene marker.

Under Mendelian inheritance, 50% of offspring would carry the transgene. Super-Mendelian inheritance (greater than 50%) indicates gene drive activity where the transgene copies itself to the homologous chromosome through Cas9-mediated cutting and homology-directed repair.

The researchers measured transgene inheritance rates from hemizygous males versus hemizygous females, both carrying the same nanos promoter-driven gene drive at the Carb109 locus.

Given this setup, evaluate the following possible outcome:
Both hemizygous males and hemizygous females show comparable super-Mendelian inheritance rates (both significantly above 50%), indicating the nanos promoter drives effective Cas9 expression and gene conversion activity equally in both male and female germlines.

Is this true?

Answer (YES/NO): YES